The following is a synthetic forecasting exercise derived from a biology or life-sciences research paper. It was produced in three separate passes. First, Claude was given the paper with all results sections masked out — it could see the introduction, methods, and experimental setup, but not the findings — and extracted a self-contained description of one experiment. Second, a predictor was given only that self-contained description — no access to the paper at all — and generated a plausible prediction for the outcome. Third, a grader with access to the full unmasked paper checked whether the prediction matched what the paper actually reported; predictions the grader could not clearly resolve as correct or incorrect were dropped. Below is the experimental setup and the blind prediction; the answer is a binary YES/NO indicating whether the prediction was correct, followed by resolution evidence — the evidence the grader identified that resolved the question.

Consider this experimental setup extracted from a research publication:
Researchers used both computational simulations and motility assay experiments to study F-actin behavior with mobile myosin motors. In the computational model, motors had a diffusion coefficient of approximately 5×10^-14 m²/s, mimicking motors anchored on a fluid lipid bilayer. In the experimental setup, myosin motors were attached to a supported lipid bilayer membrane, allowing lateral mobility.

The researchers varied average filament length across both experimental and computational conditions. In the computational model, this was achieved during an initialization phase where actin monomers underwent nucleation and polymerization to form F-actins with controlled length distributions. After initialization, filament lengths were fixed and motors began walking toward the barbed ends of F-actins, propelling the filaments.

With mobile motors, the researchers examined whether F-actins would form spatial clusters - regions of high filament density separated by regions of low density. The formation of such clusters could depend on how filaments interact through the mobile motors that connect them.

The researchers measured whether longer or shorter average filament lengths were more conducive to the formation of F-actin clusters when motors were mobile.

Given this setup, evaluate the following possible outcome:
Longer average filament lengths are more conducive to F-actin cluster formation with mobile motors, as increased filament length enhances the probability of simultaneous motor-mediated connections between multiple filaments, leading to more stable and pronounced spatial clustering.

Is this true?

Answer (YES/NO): NO